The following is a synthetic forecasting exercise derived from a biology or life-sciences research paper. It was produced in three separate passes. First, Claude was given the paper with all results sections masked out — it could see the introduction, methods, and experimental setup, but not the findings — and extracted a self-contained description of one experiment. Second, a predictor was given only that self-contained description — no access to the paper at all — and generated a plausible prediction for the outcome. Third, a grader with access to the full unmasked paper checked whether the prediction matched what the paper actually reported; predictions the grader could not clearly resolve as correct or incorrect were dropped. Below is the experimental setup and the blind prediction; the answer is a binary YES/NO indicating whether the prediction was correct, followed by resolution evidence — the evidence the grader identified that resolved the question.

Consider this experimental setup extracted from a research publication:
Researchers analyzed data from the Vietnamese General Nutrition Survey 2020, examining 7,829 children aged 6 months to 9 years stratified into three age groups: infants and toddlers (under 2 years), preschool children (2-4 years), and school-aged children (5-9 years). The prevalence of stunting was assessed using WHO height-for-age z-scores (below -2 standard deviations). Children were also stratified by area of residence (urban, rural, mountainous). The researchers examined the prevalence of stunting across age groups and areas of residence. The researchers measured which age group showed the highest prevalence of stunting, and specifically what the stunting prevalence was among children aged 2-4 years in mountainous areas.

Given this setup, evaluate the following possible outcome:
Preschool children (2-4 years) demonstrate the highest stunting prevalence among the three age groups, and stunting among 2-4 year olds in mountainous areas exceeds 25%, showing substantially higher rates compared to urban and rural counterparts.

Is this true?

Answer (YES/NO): YES